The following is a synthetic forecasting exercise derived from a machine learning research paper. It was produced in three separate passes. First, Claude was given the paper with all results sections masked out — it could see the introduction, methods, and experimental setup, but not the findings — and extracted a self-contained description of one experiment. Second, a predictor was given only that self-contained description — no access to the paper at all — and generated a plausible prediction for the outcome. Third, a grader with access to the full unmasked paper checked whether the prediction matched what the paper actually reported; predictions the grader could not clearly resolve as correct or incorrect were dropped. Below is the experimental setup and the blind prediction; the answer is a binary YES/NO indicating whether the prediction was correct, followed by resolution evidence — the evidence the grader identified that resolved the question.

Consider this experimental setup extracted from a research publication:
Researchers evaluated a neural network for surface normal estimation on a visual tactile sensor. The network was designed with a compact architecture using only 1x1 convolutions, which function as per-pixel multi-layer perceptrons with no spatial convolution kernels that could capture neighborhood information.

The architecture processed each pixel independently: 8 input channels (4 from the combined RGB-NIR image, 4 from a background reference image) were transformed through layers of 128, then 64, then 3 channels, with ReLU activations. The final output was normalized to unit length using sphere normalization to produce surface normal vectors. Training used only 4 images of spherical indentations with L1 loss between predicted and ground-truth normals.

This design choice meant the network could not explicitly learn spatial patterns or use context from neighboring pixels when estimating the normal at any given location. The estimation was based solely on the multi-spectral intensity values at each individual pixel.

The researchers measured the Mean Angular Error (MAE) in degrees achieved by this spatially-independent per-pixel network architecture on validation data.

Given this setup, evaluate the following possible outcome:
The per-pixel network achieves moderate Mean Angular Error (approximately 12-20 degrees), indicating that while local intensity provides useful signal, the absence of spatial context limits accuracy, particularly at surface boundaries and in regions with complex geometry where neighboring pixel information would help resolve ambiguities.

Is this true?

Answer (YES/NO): NO